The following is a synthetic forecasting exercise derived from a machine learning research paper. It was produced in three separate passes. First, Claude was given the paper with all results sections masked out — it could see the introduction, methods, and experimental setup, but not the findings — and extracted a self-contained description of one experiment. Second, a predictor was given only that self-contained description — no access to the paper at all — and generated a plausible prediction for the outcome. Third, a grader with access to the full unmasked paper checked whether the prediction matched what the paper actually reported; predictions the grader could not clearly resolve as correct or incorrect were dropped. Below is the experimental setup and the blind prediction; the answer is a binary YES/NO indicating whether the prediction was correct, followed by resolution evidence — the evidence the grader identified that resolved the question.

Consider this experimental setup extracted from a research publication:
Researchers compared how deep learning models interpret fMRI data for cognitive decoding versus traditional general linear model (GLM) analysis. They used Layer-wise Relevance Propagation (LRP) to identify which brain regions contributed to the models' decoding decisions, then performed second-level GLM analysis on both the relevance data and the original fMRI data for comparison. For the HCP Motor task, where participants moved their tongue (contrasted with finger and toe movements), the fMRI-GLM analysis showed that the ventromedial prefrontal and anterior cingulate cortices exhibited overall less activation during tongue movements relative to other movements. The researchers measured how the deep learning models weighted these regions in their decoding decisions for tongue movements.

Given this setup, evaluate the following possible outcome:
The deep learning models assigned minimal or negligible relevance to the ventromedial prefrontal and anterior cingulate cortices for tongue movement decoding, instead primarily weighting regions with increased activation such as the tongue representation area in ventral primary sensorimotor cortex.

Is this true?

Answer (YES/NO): NO